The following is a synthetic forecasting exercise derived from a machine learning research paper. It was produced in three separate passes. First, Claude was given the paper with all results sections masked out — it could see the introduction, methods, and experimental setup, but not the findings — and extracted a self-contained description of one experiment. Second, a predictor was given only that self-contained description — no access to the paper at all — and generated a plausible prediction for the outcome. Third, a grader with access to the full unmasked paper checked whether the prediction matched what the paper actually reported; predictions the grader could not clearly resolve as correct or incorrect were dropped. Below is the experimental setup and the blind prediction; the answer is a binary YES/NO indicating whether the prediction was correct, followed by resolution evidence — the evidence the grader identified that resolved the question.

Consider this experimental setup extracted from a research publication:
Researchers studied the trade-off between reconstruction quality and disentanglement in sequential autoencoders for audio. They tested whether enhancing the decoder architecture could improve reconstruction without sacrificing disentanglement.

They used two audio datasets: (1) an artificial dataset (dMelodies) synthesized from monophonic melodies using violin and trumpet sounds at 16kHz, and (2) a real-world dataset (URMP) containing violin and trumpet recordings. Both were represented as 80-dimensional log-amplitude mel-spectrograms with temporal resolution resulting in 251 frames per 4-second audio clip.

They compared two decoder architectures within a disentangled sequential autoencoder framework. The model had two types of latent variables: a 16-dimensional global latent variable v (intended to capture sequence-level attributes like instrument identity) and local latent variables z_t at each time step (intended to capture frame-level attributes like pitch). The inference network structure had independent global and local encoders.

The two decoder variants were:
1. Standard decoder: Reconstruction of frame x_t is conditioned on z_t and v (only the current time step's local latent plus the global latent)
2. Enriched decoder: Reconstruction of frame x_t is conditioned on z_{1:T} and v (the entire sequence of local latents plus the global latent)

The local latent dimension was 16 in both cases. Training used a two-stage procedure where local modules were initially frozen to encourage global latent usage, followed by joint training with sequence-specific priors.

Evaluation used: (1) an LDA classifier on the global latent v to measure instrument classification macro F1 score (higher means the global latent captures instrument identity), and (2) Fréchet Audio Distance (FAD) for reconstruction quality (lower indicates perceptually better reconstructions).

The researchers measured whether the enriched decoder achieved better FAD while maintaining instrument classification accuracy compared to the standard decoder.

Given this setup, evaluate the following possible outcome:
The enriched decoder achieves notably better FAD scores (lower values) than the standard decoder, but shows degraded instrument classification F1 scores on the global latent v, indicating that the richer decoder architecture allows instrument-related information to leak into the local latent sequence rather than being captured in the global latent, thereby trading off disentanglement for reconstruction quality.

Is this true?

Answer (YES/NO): NO